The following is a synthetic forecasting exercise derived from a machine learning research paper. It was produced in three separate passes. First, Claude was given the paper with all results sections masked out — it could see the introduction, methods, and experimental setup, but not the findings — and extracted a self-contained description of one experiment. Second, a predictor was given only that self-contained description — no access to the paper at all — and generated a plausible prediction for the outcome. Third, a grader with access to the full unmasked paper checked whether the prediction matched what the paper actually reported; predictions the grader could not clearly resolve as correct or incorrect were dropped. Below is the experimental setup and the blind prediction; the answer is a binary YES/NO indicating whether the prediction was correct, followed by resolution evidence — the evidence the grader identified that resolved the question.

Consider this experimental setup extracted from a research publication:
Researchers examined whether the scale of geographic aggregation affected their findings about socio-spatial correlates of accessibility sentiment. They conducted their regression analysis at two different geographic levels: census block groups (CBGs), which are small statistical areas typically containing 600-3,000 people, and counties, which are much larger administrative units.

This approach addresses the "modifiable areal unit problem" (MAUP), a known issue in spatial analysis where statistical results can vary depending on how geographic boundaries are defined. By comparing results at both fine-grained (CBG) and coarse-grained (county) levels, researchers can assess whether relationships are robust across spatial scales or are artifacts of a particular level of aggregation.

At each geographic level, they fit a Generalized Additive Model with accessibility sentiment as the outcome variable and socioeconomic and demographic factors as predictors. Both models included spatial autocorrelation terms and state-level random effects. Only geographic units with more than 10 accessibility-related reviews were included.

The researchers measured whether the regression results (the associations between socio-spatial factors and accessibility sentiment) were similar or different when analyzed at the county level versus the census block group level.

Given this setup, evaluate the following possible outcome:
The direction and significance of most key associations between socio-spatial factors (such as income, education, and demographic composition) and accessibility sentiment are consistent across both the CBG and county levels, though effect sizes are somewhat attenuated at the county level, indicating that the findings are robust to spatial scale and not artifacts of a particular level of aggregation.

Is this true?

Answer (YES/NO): NO